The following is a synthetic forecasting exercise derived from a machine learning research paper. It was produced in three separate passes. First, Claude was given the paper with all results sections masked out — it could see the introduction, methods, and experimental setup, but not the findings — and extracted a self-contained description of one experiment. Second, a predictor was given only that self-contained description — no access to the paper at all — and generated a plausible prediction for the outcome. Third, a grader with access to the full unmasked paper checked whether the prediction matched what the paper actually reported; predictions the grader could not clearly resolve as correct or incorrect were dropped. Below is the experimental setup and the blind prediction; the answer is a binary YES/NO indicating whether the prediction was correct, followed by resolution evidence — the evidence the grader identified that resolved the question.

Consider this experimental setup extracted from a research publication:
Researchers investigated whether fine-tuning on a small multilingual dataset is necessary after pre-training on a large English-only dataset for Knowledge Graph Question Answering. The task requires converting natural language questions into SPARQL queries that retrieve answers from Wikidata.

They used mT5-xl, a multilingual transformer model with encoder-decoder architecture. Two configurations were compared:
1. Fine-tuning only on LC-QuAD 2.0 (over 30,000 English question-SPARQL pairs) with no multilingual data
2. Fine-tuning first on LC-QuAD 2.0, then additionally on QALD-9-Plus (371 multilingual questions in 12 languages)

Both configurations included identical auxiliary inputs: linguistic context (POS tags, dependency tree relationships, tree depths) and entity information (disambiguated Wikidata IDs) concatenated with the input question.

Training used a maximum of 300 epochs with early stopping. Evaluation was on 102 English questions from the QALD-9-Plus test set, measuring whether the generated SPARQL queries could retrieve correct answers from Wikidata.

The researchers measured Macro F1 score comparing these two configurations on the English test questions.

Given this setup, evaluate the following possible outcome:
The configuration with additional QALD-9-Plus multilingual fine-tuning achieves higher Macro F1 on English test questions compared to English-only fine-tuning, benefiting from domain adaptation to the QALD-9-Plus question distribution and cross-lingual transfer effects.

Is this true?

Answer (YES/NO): YES